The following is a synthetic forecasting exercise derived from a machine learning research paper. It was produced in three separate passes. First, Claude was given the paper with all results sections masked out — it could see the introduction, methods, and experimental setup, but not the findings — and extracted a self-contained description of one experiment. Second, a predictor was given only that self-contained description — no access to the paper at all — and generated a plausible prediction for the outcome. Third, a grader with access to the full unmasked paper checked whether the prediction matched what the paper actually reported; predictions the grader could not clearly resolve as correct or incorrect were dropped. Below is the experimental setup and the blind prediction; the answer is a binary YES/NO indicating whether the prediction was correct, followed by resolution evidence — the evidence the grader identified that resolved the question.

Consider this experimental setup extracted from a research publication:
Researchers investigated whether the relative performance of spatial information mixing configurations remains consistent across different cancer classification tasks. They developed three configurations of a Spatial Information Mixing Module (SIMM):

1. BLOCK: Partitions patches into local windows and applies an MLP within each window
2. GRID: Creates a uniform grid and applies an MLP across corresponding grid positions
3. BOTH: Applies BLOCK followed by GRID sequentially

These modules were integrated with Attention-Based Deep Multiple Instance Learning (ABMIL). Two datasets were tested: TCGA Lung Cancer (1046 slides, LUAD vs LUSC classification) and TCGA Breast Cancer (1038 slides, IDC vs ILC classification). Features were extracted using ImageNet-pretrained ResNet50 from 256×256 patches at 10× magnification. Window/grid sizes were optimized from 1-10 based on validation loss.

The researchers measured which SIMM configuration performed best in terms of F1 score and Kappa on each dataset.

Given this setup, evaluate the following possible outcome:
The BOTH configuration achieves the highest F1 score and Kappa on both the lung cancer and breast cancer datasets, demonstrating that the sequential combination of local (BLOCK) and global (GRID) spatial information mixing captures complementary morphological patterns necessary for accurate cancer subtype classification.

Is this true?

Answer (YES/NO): NO